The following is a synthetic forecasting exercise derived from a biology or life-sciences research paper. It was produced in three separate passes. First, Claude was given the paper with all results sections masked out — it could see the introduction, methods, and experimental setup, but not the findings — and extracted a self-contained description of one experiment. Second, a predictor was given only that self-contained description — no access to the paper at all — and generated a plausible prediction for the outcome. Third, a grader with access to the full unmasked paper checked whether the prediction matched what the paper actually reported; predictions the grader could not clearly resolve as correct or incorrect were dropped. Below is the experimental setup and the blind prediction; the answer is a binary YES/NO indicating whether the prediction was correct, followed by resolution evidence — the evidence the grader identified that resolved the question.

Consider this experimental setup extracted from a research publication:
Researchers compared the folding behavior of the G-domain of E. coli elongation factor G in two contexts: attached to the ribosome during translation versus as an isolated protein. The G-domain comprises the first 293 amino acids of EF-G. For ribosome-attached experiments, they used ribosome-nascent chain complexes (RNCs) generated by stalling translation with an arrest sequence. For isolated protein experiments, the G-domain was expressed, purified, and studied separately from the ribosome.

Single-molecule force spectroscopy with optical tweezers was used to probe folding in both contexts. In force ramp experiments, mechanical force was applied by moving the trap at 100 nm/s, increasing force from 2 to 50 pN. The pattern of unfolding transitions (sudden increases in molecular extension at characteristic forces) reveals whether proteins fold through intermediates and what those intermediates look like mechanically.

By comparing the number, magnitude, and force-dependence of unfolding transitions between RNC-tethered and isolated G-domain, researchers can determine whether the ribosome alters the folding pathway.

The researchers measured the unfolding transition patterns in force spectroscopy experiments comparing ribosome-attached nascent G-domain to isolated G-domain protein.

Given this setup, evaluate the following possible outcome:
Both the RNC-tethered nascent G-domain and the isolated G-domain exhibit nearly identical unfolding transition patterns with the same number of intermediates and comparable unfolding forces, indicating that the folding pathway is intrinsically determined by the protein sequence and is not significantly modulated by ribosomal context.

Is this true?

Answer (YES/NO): YES